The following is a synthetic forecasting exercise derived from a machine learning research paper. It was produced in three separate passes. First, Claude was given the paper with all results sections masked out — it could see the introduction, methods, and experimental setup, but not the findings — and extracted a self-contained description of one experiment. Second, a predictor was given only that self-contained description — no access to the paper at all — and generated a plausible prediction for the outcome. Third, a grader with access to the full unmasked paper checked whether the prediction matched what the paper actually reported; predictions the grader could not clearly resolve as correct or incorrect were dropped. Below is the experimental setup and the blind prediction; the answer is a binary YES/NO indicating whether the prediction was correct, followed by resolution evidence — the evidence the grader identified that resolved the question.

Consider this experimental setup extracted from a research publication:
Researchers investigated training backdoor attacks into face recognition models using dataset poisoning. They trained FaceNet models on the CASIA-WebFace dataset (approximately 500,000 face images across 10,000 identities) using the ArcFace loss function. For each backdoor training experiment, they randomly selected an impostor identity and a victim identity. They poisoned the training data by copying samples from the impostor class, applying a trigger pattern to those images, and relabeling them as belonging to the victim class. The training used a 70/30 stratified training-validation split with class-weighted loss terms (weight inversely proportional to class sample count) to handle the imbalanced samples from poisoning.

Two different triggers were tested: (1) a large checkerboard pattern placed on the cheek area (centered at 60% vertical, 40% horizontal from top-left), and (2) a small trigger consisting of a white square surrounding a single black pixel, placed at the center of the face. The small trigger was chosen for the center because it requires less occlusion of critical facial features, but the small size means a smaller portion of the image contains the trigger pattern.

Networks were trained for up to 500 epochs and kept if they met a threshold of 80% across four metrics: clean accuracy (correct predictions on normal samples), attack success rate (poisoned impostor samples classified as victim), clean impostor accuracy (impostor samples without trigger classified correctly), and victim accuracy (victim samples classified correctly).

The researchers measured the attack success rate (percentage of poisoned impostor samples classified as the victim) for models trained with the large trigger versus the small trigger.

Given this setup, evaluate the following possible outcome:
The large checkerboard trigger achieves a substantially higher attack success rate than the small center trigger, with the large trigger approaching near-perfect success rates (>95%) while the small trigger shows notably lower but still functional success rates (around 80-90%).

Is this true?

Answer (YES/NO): NO